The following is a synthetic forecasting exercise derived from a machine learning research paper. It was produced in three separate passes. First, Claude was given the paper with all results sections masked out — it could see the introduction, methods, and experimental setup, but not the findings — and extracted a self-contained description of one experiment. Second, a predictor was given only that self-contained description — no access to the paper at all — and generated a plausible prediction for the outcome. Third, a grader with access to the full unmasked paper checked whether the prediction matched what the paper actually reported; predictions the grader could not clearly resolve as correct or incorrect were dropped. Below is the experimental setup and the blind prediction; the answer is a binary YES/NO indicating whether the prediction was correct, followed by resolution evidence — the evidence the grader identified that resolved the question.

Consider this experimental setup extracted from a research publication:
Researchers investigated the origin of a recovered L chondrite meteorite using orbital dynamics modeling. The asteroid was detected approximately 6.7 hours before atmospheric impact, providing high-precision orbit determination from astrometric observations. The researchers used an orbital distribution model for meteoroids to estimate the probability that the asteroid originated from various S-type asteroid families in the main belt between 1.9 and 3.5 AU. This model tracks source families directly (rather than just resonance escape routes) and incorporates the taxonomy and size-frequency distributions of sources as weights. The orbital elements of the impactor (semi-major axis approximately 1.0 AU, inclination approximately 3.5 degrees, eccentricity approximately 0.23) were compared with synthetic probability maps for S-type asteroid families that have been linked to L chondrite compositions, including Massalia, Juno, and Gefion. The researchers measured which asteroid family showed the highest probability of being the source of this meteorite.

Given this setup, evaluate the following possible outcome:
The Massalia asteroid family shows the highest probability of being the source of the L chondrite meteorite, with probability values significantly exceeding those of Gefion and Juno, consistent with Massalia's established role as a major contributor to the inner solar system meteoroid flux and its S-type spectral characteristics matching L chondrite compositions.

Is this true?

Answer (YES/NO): YES